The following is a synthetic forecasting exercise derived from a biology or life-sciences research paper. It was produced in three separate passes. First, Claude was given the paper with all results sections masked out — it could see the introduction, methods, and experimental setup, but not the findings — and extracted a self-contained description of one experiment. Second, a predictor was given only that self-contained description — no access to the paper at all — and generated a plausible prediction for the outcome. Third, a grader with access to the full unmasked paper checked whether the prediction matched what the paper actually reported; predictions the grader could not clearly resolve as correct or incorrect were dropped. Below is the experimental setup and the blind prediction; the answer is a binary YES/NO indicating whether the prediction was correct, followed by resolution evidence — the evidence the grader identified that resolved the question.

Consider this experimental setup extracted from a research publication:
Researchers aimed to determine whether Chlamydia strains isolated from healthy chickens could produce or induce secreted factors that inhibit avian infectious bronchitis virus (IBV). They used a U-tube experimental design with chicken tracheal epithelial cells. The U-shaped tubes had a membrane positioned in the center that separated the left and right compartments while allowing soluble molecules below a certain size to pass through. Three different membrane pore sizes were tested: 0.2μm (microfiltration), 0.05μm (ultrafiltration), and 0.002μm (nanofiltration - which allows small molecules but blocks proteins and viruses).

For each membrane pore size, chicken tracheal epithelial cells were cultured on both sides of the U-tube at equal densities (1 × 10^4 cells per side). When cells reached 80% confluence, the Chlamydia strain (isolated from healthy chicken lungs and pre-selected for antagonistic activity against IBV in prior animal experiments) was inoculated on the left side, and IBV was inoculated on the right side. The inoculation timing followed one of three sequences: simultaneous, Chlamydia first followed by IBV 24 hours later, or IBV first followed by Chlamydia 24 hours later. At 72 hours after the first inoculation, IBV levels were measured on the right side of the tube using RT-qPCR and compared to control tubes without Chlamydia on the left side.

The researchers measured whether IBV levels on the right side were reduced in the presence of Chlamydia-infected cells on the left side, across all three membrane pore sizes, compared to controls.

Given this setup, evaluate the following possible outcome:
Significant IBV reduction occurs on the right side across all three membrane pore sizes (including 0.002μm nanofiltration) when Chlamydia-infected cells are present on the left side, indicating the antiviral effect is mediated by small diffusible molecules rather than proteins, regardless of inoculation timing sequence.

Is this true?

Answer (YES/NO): NO